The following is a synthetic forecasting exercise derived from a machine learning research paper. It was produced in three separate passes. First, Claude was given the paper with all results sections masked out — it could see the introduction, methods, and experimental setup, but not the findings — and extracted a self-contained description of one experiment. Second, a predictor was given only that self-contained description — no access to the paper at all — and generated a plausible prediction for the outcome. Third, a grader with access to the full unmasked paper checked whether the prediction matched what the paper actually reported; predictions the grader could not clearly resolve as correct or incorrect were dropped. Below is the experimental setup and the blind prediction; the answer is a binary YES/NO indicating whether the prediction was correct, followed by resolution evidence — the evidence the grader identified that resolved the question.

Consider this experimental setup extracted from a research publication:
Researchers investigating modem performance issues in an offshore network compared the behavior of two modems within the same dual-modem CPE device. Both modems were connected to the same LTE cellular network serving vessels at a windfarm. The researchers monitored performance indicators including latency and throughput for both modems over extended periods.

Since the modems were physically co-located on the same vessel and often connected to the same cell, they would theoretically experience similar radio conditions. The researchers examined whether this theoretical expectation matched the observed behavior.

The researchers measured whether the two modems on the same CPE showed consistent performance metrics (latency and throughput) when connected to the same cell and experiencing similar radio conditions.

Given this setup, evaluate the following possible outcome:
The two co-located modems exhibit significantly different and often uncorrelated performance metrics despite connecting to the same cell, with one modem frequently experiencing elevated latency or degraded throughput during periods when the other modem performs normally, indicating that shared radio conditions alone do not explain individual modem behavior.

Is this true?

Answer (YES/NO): YES